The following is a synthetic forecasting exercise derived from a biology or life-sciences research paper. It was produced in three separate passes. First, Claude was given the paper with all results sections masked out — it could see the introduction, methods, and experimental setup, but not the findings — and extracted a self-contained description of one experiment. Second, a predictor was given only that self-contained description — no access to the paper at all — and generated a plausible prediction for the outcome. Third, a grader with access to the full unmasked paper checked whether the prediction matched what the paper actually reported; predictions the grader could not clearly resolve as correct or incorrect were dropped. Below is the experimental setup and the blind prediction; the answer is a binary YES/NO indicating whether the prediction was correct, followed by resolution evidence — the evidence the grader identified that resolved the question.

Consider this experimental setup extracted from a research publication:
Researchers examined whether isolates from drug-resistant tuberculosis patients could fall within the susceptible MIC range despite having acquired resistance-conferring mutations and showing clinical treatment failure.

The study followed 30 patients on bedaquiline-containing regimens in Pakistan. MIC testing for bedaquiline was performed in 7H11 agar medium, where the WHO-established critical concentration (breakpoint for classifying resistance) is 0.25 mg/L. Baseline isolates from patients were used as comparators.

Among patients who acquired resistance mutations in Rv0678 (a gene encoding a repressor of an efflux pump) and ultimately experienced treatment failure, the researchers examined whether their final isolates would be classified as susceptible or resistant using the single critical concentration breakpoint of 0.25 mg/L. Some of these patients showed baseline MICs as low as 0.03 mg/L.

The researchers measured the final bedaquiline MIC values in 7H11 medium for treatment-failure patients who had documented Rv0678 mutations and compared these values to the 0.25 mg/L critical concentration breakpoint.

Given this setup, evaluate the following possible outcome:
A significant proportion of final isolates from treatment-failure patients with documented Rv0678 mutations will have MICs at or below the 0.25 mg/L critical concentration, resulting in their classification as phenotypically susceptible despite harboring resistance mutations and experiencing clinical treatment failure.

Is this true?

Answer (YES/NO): YES